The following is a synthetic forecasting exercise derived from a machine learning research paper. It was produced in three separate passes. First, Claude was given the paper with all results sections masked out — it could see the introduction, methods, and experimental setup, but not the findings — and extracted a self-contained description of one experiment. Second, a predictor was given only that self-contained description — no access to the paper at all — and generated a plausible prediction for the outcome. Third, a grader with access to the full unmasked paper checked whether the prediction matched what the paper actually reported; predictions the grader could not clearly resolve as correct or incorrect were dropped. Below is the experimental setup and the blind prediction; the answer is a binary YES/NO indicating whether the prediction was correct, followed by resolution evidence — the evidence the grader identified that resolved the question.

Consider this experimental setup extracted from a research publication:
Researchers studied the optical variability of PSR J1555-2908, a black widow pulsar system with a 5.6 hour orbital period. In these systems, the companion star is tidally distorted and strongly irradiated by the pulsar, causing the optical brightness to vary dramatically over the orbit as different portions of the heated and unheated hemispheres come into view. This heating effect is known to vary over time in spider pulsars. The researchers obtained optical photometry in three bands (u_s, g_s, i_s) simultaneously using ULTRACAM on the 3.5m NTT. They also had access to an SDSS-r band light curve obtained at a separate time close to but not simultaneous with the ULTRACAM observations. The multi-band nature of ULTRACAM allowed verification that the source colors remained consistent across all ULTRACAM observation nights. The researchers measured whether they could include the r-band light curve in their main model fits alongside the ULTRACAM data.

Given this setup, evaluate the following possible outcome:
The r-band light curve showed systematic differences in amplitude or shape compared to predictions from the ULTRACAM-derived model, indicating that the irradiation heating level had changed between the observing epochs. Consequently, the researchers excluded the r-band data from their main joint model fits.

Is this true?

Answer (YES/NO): NO